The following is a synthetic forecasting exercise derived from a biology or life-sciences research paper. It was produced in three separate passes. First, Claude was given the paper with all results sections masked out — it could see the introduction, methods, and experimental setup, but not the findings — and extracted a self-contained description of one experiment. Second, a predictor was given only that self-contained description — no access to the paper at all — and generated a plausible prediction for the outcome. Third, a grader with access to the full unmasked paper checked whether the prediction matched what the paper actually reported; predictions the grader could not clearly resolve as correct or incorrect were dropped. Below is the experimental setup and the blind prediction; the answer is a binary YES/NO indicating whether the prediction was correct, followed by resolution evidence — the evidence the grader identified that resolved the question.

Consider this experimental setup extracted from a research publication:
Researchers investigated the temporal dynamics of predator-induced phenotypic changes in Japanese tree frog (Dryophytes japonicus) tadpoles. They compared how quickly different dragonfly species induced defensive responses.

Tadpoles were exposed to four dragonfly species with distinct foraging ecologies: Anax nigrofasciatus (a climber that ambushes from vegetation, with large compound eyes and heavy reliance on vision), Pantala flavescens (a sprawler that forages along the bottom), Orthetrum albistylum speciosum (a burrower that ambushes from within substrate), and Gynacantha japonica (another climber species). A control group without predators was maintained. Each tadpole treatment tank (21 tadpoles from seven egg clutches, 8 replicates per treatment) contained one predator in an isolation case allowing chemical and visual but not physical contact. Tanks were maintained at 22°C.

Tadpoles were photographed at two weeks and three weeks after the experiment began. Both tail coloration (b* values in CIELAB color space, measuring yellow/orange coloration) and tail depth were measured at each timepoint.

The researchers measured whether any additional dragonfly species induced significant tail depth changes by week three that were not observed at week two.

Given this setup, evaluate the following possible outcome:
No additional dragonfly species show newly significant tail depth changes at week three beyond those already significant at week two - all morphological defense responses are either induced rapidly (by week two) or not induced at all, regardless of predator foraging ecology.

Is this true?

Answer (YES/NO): NO